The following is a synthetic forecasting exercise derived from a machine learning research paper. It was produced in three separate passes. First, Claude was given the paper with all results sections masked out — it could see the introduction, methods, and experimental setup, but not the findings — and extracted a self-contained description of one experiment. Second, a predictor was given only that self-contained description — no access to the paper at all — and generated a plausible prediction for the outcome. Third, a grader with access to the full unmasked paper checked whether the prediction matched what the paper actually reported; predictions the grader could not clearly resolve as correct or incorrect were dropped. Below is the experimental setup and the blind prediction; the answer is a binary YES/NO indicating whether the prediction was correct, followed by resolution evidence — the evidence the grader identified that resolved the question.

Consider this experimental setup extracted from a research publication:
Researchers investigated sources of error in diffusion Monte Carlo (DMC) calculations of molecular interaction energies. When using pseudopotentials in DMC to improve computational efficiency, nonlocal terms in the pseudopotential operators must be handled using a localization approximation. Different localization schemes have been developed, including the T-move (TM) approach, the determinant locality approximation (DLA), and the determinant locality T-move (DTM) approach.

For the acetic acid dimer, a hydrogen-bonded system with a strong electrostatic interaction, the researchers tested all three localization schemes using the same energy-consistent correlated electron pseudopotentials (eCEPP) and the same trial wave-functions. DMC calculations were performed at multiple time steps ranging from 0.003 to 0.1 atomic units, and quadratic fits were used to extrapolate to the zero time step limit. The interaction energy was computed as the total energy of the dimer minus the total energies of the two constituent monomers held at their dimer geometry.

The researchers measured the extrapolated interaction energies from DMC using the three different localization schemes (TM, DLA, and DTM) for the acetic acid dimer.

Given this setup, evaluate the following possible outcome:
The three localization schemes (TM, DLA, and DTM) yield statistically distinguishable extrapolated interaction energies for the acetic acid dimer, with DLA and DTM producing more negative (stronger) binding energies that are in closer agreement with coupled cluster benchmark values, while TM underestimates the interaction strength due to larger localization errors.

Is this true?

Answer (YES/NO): NO